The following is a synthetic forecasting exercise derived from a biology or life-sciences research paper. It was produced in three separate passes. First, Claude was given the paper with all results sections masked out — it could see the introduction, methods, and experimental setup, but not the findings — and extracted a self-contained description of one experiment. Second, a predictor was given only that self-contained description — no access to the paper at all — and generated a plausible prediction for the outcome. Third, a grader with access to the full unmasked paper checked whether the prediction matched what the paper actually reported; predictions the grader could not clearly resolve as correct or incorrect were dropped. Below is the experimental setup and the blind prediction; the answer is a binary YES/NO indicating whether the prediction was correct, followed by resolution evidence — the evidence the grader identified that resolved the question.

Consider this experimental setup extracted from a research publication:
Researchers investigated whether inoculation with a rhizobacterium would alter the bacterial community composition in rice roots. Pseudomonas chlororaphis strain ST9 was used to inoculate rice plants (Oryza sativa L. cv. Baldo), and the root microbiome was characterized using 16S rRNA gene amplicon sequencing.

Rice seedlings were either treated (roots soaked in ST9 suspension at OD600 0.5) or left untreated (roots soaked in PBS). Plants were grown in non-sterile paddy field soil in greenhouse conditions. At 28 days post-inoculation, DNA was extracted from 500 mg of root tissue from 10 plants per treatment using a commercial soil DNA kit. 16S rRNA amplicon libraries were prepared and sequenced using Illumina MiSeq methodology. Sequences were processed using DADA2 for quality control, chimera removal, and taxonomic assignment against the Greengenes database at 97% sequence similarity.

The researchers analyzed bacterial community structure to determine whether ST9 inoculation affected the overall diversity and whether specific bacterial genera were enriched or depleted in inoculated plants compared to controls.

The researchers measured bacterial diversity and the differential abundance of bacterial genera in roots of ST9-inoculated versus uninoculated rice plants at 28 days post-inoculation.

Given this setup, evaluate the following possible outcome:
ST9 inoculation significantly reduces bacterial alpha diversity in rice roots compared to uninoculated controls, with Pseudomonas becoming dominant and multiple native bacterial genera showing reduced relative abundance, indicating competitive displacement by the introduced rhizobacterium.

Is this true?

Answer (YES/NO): NO